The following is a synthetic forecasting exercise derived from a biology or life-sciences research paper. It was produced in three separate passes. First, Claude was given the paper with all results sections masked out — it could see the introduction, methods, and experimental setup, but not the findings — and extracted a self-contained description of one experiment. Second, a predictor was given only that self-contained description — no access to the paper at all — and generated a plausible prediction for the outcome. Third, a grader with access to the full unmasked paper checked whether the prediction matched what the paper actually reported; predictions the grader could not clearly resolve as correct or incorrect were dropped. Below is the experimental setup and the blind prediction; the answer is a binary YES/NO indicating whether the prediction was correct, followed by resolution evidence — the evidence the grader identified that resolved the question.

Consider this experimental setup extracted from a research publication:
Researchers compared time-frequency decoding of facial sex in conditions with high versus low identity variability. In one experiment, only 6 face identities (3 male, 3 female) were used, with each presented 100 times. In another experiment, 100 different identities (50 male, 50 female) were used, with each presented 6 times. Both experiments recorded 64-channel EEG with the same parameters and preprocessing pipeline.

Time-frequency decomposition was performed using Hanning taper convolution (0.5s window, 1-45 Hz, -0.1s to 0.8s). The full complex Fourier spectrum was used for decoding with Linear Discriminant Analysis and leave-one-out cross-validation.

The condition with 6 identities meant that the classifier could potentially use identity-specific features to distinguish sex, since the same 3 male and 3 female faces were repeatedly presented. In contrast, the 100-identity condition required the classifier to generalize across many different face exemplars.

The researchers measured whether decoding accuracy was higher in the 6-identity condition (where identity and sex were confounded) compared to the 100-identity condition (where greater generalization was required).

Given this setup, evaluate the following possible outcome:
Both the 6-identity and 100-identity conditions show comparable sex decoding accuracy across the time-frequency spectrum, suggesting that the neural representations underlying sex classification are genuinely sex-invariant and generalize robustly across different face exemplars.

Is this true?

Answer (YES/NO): NO